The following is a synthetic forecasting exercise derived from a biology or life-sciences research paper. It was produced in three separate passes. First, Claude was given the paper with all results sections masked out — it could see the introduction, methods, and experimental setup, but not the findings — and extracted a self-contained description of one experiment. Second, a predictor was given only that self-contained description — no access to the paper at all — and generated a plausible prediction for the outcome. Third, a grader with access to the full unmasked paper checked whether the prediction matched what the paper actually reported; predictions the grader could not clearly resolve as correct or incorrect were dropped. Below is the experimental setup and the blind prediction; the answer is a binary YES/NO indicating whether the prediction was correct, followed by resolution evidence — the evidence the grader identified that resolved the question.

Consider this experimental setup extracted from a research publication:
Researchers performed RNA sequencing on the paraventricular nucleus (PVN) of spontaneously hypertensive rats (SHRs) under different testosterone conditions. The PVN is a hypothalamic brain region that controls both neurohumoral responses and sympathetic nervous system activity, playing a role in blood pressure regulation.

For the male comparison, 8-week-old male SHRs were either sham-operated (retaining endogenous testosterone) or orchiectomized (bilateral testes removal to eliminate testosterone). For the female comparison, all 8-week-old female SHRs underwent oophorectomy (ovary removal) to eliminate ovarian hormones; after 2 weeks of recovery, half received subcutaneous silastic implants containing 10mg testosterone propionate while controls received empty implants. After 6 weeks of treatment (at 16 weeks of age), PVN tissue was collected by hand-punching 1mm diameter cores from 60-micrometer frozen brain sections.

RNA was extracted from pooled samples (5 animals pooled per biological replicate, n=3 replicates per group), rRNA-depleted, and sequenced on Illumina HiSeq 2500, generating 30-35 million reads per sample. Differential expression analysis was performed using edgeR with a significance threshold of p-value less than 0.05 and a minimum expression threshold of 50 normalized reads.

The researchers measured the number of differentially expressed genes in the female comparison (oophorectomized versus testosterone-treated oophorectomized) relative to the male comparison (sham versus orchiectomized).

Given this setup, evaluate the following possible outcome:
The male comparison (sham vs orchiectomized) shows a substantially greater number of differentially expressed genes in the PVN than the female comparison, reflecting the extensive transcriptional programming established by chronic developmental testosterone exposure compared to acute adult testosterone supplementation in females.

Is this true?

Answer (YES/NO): YES